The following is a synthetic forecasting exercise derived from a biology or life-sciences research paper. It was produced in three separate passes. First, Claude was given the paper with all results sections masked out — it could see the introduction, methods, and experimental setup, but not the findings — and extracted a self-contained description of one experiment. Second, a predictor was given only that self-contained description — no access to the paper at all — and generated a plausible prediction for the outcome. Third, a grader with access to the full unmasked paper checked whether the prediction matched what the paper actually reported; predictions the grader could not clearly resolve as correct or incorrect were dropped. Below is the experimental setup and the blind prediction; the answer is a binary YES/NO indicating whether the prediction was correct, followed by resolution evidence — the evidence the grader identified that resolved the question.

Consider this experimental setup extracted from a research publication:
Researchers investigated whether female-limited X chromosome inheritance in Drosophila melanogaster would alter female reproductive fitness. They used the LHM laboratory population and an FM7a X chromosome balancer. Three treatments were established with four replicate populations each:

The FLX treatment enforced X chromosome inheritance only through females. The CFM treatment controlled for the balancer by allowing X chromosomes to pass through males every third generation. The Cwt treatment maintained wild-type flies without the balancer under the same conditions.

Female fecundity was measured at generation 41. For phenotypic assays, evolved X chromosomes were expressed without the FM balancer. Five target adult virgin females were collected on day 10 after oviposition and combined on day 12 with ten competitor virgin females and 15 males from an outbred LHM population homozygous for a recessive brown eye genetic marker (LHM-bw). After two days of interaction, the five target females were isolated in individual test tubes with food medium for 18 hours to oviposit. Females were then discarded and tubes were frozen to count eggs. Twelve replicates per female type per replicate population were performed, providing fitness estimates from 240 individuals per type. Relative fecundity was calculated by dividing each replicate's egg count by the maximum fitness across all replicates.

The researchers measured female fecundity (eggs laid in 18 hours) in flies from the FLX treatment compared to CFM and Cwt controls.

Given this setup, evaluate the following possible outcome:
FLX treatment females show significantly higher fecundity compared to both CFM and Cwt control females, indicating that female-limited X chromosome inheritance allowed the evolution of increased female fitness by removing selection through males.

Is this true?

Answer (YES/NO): NO